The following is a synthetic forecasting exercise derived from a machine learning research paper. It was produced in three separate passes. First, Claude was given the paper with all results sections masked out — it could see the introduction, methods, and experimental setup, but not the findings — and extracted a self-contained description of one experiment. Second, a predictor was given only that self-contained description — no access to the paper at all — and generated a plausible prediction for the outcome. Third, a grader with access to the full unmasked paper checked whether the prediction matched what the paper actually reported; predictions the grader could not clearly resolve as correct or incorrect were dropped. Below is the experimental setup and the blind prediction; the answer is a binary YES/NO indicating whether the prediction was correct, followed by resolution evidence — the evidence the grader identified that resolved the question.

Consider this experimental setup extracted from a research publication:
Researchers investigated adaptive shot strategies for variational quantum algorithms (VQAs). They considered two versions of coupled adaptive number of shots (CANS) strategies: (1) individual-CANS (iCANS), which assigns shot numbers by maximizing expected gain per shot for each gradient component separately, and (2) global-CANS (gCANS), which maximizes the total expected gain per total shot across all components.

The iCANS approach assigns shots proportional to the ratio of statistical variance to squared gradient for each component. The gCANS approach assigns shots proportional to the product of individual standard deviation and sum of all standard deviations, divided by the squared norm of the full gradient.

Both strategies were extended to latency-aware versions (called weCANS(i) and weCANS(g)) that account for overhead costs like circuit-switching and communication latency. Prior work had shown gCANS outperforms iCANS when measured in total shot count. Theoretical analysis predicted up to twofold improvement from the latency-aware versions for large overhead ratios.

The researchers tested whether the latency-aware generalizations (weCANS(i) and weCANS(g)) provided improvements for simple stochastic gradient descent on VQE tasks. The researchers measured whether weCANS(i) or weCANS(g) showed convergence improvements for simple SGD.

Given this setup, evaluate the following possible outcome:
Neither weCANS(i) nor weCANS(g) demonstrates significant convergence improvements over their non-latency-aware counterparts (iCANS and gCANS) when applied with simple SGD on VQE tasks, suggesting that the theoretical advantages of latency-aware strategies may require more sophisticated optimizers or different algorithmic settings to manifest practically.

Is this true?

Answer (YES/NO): YES